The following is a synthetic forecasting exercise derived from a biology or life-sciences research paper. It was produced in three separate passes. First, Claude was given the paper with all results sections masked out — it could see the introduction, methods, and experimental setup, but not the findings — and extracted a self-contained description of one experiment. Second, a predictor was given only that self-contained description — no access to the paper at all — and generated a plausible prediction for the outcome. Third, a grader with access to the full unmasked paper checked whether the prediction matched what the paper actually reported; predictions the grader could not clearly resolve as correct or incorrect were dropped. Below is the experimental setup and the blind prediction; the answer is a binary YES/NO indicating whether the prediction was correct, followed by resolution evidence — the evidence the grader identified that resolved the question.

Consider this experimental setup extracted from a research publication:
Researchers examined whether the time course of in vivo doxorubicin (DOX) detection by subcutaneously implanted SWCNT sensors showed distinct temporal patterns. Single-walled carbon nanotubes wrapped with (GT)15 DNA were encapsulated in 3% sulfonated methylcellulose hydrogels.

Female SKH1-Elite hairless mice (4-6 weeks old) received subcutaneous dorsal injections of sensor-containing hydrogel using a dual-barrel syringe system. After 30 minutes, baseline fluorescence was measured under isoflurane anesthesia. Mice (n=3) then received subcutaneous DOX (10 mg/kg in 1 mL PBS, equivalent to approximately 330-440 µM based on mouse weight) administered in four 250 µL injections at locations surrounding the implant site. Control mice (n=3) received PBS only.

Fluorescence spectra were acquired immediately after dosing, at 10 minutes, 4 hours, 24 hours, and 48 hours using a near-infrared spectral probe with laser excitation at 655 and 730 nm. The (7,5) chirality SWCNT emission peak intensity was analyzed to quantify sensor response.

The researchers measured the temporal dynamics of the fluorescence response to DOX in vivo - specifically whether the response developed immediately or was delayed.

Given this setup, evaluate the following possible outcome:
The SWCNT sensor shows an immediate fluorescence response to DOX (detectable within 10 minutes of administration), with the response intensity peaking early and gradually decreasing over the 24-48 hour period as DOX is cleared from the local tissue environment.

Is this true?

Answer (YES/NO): NO